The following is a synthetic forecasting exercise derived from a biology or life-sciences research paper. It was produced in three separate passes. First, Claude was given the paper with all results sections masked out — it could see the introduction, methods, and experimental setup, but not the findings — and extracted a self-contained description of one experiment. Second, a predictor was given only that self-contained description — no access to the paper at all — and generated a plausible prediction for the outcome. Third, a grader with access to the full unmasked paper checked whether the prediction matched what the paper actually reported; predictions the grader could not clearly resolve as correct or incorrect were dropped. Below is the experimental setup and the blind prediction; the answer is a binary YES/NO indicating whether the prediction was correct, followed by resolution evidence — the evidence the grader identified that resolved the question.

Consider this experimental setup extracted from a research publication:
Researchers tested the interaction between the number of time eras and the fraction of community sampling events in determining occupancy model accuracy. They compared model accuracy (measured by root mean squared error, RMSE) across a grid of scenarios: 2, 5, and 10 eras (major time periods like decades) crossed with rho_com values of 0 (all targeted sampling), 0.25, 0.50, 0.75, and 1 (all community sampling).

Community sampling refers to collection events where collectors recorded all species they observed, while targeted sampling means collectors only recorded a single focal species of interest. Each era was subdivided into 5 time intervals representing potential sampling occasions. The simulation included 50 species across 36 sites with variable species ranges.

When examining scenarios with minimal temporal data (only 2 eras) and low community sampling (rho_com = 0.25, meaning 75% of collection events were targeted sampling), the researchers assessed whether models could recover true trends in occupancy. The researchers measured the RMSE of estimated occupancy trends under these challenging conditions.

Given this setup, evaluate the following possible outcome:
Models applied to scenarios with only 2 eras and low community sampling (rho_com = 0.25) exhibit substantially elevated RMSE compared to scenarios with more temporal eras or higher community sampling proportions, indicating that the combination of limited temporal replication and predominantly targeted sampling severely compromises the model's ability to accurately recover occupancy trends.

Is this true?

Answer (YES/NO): YES